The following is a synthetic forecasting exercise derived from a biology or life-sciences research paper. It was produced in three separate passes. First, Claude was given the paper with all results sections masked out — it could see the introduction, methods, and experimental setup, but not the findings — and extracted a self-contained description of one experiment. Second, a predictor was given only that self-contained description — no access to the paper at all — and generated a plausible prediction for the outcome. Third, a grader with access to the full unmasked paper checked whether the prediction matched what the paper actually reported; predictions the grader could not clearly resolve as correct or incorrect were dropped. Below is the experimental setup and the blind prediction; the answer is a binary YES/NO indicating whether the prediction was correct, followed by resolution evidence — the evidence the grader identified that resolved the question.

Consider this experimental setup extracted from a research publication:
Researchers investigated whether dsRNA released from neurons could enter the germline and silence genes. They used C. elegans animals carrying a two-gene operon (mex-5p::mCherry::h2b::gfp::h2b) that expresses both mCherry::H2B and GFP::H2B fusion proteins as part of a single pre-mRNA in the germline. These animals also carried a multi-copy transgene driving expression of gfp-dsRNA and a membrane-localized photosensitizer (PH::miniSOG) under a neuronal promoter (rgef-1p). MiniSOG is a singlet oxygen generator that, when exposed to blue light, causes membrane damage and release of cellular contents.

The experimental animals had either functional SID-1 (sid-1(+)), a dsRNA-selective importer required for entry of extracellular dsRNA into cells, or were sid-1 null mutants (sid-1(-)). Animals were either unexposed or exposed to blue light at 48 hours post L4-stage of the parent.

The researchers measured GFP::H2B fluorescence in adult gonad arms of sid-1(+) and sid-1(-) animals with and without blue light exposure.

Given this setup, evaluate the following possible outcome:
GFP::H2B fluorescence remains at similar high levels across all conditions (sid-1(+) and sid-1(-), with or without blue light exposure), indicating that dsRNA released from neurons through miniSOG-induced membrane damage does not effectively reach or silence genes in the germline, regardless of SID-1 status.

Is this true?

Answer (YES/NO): NO